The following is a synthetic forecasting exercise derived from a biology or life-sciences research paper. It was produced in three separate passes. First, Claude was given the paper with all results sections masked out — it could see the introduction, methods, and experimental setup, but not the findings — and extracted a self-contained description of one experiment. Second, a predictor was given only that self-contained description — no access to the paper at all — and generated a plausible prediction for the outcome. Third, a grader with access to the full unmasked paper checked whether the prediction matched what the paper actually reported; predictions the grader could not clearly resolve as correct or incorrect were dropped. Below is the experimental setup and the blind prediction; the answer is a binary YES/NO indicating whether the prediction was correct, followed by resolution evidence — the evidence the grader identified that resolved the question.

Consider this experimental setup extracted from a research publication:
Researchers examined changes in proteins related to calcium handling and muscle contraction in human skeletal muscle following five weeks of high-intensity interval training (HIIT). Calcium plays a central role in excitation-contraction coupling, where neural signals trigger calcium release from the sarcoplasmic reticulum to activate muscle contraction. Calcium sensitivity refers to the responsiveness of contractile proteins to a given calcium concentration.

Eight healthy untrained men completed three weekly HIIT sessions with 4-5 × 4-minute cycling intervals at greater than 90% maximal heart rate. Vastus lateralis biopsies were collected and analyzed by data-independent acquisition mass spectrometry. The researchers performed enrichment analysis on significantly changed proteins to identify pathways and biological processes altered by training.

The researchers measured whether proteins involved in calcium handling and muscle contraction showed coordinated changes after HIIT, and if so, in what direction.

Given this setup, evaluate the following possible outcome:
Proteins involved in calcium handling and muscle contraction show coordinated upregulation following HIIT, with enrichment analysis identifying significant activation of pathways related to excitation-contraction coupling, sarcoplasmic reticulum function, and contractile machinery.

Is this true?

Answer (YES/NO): NO